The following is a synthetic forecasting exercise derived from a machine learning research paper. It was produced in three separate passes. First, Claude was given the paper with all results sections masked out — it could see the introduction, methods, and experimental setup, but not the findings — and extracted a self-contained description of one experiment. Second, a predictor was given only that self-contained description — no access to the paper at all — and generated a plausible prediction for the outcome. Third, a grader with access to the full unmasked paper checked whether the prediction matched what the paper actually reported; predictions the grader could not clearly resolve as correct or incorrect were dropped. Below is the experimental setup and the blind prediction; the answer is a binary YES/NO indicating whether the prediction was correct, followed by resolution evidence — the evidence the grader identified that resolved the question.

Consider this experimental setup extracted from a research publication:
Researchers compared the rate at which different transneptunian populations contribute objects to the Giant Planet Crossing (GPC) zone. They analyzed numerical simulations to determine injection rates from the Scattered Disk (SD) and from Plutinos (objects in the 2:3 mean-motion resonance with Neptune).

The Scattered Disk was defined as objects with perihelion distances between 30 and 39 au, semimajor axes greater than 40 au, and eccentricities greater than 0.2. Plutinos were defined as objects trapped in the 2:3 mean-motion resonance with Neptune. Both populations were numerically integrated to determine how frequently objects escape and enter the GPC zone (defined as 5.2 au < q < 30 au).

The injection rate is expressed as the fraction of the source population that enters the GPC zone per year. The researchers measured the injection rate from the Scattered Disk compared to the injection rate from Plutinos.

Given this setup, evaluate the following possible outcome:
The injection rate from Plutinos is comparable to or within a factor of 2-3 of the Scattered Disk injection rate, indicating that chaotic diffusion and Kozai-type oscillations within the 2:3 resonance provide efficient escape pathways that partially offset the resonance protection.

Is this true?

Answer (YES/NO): YES